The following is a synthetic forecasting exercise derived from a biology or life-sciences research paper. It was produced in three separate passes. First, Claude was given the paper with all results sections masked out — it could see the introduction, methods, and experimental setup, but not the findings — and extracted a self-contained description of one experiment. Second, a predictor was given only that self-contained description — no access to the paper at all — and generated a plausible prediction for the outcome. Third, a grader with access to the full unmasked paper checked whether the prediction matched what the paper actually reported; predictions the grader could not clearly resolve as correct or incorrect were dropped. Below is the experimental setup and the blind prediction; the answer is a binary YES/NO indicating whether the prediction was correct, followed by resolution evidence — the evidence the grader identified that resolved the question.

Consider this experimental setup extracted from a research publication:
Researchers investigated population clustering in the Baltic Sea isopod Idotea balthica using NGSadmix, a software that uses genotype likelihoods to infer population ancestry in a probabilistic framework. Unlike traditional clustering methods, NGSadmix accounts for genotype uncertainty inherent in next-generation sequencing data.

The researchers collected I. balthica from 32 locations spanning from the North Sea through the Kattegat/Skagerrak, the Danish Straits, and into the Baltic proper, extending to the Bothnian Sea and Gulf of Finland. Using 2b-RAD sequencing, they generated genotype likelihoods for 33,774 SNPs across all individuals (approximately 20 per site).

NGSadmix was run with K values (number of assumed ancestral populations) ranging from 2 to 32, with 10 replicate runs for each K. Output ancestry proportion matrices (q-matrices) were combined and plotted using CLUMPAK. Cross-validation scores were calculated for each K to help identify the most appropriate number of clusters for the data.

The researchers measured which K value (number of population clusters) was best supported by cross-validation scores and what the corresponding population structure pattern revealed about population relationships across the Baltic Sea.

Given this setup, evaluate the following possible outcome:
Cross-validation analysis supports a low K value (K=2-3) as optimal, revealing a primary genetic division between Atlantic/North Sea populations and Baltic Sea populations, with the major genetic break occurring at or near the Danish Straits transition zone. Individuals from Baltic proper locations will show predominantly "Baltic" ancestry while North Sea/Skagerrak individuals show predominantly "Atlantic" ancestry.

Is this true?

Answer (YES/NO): NO